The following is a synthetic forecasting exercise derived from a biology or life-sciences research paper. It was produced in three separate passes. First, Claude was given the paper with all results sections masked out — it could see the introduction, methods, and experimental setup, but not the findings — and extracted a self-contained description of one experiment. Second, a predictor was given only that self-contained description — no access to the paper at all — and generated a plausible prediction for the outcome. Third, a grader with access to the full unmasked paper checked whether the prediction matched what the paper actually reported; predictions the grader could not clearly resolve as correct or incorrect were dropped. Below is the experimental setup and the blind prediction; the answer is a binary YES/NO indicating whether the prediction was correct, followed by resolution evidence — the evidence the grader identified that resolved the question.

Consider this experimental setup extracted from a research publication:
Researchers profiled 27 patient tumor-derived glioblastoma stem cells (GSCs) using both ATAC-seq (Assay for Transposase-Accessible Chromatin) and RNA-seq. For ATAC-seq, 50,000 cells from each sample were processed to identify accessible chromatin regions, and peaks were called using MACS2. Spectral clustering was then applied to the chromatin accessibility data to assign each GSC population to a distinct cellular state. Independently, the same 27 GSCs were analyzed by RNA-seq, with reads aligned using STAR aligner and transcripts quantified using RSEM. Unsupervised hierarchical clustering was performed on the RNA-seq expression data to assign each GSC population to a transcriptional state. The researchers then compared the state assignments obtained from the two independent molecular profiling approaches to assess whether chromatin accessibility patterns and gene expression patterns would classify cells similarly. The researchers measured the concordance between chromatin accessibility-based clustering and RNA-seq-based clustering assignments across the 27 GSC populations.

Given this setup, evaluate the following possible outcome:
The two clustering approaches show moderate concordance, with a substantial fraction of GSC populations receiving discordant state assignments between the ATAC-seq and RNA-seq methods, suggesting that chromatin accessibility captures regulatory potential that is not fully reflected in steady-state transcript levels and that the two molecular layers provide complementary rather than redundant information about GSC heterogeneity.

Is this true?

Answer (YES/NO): NO